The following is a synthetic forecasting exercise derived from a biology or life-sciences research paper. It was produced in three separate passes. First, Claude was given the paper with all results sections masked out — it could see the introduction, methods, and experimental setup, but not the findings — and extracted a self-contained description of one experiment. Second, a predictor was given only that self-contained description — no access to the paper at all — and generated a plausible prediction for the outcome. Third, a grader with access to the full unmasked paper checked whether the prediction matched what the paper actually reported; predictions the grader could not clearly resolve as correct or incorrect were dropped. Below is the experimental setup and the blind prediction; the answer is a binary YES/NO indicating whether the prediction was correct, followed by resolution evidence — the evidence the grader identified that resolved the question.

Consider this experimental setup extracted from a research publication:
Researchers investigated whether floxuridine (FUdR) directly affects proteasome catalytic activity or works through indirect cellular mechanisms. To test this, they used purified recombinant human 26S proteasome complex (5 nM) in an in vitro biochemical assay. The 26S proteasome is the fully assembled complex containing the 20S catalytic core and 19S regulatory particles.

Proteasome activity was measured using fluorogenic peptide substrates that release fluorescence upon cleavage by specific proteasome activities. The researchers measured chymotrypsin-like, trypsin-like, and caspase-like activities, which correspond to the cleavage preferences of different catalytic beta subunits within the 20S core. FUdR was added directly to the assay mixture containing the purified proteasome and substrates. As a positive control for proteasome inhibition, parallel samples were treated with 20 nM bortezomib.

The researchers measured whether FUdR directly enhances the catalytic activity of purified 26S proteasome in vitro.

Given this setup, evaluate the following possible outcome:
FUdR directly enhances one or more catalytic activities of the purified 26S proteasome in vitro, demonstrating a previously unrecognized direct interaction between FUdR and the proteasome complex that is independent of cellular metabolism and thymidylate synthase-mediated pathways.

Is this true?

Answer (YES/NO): NO